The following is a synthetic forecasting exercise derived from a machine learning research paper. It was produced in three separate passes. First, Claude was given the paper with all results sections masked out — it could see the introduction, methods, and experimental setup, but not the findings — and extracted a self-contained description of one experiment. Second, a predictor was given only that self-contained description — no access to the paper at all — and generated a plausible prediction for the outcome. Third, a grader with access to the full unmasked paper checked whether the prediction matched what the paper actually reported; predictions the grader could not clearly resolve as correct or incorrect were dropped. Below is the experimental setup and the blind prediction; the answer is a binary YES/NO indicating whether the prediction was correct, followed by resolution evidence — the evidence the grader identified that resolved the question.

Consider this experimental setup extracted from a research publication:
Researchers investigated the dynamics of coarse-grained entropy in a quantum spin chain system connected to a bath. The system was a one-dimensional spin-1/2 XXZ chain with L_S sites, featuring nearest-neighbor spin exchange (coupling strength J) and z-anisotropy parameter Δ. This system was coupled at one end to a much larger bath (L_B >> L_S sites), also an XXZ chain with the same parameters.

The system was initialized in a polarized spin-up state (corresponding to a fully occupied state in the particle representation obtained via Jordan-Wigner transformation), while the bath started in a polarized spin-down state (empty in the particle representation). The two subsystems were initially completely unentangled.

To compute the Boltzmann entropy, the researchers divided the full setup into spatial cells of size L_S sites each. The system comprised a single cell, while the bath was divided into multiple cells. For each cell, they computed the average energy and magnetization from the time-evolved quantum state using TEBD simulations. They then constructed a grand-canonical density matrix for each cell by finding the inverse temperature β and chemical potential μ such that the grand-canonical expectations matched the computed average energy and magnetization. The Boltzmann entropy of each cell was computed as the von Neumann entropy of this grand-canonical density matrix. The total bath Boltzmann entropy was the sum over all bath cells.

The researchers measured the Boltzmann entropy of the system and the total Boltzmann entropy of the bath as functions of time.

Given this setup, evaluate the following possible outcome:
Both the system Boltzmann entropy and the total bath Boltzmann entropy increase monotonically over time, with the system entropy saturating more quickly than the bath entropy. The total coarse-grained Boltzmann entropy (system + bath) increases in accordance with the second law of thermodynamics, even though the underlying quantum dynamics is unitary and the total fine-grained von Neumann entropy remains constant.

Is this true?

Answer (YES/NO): NO